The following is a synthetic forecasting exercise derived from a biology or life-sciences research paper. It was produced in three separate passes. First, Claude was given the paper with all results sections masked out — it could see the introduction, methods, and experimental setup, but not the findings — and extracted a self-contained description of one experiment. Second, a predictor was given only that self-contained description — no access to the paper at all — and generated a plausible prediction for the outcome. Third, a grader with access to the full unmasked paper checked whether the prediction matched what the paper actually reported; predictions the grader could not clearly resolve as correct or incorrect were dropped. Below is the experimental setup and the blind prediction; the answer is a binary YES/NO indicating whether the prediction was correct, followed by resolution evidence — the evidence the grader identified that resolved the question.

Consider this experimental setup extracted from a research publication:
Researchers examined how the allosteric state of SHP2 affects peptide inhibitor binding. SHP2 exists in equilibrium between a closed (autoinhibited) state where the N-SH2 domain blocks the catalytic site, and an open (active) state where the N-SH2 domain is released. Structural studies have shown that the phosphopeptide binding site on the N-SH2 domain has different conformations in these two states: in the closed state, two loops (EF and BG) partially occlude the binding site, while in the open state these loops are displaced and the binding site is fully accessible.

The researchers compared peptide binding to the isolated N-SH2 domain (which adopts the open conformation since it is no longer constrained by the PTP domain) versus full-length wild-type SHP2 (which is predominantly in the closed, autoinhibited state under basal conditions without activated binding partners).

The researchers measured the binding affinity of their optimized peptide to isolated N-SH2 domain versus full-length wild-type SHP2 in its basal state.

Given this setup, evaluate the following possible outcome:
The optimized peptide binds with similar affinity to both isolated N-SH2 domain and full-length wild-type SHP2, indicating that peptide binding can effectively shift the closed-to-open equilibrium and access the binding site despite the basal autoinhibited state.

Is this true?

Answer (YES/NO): NO